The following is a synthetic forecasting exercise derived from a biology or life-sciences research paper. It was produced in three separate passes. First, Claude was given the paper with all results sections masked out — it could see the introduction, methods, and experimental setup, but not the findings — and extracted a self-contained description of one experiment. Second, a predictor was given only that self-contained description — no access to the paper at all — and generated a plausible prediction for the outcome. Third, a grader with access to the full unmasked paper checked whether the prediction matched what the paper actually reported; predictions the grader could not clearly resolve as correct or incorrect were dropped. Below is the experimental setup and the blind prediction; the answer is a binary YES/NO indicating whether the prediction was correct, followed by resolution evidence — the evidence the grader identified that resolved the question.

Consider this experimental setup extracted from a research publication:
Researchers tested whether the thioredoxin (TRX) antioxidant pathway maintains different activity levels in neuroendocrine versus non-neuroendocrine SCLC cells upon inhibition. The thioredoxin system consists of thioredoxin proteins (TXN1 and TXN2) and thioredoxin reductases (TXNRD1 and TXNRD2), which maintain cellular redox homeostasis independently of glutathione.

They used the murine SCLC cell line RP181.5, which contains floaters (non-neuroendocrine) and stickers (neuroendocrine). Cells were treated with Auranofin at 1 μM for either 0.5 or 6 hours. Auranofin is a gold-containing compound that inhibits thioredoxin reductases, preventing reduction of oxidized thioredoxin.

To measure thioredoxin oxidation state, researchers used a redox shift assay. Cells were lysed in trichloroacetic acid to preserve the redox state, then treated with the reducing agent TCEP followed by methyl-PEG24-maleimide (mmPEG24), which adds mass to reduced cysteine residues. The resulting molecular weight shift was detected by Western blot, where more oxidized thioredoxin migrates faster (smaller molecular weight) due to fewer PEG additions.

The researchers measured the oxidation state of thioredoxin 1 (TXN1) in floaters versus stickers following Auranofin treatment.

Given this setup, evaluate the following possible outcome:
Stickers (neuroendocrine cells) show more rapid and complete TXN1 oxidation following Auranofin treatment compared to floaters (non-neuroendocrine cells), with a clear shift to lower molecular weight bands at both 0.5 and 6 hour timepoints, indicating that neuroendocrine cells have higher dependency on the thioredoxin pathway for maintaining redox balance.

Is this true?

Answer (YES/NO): NO